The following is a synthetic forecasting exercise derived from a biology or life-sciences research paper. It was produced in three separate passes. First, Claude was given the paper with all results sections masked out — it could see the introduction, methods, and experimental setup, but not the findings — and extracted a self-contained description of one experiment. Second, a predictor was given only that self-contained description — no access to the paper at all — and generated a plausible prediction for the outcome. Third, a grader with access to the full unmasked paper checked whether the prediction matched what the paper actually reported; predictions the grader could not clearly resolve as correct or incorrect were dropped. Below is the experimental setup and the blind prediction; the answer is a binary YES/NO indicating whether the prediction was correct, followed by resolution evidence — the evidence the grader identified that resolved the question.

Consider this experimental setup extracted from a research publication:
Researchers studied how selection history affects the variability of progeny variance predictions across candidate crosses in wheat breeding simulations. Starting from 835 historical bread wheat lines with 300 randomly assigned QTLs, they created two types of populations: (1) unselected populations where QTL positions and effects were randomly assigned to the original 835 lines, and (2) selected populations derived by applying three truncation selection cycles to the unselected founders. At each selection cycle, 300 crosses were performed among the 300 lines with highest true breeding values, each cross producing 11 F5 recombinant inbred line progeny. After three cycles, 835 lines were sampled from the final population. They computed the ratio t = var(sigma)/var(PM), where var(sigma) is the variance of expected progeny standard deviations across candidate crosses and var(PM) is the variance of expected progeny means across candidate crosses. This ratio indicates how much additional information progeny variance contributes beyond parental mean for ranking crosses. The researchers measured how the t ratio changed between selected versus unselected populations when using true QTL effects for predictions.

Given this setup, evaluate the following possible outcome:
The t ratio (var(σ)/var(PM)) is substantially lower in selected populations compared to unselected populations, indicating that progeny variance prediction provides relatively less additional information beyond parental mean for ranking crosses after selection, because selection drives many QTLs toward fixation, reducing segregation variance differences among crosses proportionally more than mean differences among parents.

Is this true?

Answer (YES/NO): NO